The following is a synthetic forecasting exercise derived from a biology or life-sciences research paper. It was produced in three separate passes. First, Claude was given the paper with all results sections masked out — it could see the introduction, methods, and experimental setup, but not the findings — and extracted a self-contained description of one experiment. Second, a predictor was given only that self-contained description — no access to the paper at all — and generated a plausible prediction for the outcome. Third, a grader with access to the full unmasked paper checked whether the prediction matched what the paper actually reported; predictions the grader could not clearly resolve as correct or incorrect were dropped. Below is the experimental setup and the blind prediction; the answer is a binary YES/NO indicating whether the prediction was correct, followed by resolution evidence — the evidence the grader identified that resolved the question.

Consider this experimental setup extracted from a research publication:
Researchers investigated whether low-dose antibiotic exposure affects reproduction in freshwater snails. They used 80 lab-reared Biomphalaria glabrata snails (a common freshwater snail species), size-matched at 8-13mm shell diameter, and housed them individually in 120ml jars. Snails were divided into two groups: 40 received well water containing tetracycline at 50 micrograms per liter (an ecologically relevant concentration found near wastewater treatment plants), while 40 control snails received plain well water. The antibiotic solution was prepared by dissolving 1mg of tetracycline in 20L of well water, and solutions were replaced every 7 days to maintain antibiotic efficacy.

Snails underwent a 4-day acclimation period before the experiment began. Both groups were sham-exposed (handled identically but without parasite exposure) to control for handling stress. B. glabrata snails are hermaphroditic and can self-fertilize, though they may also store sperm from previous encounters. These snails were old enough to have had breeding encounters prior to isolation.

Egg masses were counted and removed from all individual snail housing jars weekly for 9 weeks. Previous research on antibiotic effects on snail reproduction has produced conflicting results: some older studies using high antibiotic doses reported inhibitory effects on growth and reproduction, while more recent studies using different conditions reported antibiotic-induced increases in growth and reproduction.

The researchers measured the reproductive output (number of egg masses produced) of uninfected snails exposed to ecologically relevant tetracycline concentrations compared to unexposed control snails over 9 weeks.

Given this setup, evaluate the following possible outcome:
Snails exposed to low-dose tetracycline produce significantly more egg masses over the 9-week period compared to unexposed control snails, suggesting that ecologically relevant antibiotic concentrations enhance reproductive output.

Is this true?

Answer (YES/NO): YES